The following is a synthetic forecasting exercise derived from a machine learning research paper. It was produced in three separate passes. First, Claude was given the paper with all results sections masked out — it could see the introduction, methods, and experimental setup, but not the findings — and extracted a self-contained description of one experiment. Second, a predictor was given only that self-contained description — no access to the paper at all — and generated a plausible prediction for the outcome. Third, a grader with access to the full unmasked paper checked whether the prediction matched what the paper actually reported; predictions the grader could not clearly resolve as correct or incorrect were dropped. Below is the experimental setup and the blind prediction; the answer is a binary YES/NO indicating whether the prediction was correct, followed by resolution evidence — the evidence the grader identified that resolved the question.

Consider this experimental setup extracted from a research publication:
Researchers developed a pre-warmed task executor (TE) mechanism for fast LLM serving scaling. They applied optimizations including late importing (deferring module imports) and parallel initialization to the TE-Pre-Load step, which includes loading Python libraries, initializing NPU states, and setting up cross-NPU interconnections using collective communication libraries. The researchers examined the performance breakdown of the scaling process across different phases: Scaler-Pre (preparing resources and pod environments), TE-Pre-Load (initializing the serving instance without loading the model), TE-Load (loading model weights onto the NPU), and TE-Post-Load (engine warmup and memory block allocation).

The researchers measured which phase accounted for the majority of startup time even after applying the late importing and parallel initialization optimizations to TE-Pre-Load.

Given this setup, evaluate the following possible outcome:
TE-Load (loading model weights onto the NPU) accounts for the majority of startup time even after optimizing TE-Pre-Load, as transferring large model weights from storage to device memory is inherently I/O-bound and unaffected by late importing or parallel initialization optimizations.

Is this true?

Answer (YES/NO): NO